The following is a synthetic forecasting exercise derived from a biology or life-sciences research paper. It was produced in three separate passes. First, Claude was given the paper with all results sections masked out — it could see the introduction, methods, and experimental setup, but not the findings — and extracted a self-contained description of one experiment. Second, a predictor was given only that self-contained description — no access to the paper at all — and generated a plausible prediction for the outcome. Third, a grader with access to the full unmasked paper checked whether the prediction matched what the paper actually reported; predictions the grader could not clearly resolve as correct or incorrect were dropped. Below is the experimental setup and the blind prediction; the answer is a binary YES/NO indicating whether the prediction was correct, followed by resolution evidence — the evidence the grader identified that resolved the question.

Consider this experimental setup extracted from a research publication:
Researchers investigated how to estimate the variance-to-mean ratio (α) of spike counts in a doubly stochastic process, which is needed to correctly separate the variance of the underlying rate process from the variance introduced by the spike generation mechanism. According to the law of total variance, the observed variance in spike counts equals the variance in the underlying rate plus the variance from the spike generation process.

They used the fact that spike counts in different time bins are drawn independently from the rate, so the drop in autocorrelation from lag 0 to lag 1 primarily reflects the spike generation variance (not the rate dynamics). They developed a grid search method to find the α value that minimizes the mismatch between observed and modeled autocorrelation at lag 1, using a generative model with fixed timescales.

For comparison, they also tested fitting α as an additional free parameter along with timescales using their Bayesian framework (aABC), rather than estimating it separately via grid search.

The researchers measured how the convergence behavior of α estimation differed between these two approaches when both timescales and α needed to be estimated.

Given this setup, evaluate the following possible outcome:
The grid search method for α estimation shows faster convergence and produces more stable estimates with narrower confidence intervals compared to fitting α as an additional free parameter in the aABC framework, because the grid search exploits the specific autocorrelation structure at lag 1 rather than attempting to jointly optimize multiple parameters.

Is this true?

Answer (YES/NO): NO